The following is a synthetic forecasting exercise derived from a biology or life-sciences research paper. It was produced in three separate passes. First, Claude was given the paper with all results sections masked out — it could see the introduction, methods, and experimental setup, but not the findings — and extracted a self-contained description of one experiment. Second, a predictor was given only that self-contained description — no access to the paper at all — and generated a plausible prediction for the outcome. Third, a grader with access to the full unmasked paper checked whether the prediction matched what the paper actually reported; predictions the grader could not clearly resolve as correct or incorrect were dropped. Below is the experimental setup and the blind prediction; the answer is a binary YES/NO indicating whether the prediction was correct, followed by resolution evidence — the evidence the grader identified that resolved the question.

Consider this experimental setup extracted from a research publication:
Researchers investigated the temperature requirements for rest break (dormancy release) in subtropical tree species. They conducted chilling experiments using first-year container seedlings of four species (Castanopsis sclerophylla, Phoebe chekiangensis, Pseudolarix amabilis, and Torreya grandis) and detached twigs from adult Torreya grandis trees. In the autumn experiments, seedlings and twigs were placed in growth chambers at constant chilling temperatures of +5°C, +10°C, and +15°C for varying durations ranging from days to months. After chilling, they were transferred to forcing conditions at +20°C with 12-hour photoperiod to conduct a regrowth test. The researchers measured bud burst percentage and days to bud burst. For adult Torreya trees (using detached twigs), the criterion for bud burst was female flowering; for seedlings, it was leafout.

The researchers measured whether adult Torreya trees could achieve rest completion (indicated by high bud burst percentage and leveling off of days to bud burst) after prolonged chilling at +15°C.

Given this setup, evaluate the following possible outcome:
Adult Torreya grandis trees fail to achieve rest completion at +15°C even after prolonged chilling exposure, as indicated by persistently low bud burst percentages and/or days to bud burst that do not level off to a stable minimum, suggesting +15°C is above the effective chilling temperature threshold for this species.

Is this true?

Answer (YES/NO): YES